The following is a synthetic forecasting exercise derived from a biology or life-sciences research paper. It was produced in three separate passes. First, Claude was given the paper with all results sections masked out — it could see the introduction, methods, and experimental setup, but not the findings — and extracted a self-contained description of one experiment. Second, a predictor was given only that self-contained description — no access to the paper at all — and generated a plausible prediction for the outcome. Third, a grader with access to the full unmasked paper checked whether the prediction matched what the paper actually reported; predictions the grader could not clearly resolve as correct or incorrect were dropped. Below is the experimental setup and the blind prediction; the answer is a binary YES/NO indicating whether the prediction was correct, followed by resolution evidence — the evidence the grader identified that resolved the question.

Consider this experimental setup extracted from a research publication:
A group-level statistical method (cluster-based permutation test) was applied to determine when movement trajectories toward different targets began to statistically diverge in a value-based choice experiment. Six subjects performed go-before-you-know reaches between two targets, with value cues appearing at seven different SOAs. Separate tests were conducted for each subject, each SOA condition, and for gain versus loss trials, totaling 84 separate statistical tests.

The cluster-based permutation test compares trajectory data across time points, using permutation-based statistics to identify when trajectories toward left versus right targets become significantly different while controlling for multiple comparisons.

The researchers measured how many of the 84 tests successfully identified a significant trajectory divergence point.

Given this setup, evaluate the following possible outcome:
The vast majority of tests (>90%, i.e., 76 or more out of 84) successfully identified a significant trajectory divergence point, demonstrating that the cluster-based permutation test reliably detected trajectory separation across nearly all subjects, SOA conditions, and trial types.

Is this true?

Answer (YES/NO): NO